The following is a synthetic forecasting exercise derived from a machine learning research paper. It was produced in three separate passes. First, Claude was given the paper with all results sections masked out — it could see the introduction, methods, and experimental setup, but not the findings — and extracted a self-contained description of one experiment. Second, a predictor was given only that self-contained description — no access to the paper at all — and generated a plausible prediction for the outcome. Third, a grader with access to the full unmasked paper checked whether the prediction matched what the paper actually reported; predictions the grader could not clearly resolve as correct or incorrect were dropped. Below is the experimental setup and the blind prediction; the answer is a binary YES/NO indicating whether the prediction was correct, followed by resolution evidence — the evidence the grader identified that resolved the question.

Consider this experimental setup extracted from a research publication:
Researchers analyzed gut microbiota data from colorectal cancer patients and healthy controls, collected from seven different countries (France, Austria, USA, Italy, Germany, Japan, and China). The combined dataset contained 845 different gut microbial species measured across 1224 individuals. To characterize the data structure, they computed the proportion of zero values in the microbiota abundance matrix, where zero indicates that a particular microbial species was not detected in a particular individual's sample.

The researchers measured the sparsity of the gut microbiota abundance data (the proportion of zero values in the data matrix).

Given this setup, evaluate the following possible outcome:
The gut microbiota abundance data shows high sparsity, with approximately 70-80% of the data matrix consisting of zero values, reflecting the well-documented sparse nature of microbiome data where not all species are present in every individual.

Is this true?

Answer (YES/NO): NO